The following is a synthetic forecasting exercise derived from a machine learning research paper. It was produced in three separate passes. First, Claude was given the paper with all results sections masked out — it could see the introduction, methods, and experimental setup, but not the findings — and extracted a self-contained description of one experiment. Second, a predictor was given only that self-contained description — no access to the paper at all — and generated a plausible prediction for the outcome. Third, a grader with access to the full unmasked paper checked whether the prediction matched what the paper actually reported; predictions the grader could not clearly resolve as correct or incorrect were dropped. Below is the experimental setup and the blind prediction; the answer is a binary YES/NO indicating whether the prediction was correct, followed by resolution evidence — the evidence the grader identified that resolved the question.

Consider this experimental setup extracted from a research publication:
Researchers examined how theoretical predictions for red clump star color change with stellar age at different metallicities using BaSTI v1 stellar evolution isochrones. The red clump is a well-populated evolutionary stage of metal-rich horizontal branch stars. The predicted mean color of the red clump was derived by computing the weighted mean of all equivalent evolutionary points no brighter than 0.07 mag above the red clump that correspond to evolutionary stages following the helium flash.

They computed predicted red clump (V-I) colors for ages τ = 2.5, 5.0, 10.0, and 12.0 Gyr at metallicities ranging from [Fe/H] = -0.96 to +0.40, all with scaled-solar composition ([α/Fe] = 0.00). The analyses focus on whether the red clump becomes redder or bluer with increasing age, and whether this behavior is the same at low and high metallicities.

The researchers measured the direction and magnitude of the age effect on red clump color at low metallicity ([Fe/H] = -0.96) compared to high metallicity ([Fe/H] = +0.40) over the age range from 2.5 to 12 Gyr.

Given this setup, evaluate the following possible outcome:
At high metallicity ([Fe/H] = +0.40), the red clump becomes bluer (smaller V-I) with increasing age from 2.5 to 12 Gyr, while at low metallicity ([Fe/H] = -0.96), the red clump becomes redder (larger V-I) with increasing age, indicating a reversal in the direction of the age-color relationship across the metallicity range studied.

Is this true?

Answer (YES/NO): NO